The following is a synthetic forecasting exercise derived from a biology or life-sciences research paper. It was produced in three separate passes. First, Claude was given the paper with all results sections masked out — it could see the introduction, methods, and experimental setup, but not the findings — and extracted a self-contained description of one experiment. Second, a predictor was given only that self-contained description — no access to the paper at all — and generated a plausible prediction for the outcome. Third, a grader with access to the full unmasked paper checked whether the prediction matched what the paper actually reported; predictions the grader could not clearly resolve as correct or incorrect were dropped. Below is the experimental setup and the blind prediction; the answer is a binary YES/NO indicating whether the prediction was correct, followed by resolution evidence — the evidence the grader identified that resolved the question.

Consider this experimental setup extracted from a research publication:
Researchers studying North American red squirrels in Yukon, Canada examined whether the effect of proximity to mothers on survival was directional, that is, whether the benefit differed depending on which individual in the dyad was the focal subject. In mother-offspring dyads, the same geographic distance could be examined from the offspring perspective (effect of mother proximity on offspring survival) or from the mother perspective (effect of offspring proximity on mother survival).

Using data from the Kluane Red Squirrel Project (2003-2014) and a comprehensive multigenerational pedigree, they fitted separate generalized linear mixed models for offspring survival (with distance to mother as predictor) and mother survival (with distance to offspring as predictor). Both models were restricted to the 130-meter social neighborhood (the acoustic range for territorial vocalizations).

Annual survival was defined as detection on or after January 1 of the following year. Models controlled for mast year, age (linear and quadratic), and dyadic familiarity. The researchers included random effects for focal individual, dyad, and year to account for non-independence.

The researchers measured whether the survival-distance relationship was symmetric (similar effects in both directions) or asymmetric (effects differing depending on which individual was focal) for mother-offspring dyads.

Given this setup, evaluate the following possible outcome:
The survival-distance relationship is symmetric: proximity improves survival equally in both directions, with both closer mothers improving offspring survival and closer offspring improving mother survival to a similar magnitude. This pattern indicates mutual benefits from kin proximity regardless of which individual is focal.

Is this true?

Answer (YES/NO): NO